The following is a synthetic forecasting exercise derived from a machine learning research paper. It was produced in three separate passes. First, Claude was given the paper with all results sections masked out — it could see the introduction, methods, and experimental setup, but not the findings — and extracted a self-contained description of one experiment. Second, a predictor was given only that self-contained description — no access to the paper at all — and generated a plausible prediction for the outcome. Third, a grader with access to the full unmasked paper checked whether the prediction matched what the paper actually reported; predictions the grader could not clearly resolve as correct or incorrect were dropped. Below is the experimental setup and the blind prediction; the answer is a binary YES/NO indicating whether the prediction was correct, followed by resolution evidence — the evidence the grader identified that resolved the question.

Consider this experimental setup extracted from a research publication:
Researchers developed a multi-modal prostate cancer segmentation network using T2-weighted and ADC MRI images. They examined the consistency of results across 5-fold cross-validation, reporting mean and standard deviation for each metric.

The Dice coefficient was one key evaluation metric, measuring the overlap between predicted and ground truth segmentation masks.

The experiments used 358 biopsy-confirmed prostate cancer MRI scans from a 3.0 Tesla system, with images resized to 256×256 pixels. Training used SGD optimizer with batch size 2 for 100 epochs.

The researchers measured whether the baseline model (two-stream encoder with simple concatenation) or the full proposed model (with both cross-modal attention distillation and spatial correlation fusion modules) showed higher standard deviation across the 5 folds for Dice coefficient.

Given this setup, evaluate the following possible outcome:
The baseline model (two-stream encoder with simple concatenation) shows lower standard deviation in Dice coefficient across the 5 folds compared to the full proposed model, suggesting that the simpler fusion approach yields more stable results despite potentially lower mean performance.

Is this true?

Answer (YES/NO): YES